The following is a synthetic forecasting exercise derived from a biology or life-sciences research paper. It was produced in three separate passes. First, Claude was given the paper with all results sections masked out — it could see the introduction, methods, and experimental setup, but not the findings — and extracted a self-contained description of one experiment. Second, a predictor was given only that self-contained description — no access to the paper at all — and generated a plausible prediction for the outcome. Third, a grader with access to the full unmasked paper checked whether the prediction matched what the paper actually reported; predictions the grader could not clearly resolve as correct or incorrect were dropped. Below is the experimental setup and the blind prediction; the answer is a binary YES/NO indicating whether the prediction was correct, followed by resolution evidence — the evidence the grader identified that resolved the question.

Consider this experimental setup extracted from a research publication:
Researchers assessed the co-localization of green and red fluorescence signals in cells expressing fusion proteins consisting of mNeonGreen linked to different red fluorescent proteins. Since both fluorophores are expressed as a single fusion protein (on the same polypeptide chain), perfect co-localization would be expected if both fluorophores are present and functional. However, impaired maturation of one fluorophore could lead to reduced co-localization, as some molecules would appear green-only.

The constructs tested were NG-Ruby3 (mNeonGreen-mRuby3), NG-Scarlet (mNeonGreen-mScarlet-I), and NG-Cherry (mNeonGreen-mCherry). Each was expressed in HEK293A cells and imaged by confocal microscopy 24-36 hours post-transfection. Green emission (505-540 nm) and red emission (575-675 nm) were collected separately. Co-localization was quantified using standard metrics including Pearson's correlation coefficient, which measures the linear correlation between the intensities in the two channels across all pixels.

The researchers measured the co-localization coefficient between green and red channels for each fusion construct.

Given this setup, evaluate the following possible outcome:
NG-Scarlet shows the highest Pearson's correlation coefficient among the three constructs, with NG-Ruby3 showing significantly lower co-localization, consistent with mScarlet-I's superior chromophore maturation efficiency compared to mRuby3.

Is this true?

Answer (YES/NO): NO